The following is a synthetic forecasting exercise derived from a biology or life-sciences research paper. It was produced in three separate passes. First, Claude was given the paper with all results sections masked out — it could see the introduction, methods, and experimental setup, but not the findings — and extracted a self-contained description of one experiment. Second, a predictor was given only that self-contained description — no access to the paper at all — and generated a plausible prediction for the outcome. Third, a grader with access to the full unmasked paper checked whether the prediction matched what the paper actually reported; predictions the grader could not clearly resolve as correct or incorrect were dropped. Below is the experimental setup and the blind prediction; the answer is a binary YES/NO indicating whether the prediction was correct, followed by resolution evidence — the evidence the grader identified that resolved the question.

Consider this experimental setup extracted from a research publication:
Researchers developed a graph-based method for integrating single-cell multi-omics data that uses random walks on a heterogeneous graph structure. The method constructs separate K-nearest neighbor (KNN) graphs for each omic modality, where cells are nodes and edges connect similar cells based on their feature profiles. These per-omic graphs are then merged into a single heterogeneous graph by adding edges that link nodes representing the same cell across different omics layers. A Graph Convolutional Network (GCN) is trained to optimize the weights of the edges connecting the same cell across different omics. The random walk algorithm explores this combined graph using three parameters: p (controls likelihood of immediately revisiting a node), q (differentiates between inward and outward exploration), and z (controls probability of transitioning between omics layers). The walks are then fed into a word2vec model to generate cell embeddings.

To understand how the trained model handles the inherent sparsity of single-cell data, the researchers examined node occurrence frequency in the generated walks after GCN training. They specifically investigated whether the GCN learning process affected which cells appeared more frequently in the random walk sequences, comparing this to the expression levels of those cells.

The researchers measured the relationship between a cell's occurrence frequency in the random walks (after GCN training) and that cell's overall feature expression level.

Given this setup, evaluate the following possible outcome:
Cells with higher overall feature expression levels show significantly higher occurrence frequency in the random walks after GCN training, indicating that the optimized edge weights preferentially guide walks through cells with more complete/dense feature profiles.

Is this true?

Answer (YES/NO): YES